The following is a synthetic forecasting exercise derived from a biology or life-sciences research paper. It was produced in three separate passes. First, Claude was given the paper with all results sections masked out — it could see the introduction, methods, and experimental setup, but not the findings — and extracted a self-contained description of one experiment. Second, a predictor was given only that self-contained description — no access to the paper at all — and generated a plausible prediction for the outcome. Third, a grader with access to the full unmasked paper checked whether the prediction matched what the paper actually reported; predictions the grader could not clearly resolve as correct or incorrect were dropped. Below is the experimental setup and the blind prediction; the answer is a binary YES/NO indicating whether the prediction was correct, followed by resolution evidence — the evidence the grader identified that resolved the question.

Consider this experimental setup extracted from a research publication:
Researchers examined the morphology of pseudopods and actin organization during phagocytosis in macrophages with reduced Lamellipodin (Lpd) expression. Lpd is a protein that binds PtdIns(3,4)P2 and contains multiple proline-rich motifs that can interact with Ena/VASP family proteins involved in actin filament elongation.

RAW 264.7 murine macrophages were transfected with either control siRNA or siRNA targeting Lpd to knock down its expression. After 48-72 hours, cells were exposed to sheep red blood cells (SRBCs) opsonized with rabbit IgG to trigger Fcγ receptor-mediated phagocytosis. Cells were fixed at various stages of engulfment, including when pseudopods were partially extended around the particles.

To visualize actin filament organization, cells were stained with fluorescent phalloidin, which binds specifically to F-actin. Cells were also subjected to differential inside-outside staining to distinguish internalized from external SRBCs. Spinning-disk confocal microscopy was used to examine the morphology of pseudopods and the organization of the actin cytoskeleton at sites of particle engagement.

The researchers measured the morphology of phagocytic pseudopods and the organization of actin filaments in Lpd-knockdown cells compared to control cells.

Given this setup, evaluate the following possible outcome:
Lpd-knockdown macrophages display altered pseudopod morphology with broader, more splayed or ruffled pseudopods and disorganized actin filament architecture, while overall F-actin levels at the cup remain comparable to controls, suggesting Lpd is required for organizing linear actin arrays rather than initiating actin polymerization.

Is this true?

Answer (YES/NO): YES